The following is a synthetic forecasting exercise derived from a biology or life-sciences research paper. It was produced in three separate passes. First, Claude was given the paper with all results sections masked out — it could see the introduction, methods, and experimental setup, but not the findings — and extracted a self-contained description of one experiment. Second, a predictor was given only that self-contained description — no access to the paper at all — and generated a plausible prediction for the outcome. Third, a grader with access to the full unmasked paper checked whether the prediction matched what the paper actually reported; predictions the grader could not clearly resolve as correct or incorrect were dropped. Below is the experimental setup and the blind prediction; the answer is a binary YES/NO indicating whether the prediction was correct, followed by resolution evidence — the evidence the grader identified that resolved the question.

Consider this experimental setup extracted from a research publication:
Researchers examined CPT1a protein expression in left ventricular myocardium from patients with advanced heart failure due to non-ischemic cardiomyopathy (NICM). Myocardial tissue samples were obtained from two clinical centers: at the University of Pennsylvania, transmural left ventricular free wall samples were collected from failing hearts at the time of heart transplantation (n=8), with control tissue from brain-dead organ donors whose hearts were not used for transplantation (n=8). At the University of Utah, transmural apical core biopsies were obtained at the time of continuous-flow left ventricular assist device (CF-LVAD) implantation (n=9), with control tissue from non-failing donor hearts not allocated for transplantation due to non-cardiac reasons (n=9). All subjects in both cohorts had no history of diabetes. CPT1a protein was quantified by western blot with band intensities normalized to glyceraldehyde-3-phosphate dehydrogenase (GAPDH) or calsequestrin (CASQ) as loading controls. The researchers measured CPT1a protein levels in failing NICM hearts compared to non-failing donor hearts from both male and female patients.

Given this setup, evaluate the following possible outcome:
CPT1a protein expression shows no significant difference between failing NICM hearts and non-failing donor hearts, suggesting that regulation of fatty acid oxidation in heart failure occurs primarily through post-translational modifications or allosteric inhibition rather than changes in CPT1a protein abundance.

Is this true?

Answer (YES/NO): NO